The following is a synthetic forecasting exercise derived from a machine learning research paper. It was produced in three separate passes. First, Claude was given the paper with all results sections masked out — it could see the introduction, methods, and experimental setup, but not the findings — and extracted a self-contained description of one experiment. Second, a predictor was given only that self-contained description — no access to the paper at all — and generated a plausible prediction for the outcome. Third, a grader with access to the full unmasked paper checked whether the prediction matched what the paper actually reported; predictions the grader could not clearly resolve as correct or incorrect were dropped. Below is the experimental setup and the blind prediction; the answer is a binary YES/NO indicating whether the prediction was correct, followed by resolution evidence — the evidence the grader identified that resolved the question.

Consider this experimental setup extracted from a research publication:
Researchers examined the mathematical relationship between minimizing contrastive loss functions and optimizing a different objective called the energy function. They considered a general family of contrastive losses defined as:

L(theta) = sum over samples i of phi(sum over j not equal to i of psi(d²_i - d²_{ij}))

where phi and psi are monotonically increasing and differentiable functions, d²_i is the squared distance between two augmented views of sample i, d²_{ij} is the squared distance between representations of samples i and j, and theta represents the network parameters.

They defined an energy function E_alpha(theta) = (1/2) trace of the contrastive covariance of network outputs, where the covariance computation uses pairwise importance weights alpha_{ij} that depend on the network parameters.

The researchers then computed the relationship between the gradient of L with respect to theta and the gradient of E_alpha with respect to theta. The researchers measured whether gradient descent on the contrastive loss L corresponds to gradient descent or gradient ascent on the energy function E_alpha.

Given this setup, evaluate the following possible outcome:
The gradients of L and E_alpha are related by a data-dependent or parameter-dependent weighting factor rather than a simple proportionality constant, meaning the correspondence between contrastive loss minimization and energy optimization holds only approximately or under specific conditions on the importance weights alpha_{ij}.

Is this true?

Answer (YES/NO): NO